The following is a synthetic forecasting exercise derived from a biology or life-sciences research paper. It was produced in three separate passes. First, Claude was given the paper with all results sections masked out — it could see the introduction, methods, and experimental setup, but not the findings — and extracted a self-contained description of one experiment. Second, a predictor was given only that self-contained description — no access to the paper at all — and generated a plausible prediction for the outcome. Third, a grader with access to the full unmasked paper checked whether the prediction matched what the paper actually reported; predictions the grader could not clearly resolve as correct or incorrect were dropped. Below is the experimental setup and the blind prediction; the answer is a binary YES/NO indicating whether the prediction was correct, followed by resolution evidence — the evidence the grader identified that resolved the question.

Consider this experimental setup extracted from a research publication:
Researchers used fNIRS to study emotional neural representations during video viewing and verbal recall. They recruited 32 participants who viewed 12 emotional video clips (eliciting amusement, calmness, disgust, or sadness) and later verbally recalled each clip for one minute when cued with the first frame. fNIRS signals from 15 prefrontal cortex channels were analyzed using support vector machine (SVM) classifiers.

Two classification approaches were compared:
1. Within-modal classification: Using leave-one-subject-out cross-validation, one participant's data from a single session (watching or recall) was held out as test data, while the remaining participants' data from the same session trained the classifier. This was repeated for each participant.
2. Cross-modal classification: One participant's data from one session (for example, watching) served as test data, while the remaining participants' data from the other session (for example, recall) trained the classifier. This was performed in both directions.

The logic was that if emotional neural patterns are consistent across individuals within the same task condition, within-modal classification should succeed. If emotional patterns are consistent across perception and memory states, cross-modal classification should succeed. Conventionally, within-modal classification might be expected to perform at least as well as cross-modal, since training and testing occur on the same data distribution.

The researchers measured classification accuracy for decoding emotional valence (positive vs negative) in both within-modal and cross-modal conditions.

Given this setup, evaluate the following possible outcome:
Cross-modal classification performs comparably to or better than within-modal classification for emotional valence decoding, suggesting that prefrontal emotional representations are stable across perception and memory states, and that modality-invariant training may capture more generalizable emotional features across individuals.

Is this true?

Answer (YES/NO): YES